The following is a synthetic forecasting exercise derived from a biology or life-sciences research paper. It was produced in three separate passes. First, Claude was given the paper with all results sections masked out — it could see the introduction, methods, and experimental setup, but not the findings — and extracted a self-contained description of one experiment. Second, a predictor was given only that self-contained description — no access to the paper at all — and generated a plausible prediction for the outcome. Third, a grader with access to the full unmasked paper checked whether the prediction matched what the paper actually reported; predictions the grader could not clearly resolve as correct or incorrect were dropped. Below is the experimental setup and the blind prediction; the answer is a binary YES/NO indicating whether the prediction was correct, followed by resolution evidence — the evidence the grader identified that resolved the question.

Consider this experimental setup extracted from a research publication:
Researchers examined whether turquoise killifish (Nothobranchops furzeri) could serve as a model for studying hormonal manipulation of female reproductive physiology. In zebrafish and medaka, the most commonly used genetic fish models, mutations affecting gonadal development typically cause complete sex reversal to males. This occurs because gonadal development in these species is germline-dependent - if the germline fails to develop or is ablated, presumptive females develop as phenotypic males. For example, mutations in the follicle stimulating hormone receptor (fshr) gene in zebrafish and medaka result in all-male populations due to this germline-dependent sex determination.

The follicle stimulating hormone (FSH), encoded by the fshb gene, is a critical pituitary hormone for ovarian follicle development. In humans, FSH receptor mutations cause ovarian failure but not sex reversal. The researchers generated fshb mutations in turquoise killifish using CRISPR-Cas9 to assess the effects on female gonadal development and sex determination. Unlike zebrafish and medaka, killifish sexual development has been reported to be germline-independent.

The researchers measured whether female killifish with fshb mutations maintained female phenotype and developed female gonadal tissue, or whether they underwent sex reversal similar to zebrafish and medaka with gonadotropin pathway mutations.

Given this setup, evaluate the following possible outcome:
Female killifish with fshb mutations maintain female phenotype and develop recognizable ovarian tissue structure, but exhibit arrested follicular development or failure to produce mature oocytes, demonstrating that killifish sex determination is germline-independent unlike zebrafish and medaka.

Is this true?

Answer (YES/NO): YES